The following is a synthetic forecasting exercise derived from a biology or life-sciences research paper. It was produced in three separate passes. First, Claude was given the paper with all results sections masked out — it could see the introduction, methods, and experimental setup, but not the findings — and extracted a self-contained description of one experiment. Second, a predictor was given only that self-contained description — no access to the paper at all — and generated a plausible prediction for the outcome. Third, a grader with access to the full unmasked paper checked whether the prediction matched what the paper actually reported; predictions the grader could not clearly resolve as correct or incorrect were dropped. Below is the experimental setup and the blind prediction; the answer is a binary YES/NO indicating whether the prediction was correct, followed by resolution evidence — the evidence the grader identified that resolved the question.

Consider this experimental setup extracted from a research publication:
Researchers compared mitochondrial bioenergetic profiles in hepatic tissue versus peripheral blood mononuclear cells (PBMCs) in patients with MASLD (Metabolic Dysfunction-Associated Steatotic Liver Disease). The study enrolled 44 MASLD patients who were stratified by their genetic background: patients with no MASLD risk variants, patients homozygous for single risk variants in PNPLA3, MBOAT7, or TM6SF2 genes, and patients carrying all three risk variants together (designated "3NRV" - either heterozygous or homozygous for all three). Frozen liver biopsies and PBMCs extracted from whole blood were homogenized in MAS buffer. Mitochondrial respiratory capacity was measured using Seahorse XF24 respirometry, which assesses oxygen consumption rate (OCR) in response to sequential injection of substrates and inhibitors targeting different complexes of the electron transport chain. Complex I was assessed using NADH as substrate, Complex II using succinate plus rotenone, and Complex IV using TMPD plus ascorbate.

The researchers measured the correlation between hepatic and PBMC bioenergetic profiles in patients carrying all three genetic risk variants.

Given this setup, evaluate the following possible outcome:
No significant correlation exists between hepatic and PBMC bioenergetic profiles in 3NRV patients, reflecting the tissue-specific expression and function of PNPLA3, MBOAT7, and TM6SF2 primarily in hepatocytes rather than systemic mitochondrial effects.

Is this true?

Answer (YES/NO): NO